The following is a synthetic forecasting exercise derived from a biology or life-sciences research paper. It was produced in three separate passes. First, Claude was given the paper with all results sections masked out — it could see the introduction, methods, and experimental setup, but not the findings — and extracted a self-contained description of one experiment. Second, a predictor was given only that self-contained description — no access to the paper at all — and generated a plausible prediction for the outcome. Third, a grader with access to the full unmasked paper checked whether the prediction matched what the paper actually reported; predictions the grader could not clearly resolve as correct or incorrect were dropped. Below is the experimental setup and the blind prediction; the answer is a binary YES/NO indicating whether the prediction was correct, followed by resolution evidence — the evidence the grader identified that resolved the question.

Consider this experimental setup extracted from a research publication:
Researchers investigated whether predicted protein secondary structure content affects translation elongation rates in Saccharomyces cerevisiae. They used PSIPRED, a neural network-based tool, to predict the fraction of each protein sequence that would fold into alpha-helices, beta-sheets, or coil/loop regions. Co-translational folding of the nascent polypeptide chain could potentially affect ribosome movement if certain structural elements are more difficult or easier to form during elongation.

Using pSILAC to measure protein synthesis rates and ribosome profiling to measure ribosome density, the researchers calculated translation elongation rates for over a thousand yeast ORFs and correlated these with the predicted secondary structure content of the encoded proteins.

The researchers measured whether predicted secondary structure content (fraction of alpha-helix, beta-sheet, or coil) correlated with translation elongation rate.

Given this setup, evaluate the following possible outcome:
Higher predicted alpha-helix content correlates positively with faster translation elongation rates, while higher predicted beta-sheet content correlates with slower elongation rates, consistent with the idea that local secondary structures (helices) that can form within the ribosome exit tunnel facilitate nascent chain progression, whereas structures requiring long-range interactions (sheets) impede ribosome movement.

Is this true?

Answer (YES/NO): NO